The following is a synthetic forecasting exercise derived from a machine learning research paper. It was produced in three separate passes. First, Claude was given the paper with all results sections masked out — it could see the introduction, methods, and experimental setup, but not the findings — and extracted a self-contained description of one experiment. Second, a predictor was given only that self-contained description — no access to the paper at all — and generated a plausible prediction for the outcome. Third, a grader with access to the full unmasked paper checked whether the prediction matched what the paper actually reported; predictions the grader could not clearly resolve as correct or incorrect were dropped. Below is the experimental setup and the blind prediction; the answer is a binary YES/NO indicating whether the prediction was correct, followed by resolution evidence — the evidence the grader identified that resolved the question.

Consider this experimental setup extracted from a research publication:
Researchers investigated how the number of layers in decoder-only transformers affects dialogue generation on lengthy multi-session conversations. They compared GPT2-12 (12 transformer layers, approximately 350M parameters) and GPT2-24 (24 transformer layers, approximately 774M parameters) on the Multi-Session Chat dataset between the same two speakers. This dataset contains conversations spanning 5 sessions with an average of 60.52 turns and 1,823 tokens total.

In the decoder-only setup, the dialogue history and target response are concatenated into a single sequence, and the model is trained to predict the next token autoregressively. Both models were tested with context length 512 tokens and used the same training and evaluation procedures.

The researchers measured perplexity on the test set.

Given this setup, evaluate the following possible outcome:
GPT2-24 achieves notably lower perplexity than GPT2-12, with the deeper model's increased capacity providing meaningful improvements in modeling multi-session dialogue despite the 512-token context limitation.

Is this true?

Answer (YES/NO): YES